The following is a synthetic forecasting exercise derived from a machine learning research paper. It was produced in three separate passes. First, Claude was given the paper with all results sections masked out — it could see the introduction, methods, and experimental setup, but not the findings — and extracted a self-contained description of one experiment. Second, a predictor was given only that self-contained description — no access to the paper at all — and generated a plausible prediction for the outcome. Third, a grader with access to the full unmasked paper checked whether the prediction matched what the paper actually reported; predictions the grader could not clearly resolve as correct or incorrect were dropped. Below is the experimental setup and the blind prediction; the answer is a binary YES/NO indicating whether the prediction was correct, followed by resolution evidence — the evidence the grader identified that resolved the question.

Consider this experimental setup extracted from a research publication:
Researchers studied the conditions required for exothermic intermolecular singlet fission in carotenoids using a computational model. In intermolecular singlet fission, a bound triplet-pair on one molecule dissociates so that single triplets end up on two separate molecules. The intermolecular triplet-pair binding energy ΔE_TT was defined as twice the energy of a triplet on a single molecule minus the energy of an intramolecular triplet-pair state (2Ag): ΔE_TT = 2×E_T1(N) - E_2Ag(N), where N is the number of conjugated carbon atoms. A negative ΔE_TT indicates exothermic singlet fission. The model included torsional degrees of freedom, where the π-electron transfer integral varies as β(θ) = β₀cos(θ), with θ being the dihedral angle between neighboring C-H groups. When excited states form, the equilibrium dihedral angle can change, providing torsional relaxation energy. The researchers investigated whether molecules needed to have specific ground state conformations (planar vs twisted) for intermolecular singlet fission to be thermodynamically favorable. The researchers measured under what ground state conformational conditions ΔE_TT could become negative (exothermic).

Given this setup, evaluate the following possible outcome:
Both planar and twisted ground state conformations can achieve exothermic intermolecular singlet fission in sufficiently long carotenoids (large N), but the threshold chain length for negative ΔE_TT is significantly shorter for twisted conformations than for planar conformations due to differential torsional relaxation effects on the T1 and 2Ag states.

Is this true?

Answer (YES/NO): NO